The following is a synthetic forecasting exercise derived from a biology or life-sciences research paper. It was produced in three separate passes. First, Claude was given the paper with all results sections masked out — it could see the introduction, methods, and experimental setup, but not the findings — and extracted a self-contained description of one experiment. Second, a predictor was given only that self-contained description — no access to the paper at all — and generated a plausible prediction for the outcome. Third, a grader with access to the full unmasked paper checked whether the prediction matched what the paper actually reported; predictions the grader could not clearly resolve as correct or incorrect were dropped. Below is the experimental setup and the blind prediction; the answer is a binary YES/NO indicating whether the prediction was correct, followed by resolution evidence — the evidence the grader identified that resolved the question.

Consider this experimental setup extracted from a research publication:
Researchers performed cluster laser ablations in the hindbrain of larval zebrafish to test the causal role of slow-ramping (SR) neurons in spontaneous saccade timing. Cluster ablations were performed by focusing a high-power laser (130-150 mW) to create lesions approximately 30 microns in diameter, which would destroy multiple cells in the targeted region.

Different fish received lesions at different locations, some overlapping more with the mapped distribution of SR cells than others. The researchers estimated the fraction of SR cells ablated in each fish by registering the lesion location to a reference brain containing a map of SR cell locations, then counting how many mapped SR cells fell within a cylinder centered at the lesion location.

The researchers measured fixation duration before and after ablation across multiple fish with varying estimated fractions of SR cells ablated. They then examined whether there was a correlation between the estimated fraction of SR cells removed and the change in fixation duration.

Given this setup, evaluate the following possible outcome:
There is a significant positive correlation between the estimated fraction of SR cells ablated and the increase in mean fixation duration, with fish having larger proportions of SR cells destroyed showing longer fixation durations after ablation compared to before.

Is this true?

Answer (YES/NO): YES